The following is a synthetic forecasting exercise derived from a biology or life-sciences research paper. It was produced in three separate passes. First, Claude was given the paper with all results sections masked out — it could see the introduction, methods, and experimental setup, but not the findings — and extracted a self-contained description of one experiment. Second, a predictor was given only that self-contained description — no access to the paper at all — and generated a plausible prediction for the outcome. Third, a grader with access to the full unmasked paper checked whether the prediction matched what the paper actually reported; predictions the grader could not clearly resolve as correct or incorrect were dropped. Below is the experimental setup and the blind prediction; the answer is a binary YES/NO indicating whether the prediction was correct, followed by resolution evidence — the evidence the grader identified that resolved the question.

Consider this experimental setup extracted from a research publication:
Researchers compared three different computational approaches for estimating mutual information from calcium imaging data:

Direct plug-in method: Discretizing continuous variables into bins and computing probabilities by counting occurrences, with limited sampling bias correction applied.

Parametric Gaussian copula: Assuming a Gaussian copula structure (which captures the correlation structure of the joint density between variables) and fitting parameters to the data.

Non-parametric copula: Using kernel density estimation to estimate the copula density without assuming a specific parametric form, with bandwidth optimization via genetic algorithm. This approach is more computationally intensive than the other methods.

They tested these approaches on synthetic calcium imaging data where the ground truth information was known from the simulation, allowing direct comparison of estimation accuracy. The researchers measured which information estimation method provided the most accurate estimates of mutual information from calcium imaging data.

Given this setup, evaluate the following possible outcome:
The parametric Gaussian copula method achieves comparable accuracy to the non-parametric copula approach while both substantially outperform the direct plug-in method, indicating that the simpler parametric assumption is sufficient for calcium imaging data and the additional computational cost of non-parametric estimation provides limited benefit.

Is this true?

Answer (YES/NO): NO